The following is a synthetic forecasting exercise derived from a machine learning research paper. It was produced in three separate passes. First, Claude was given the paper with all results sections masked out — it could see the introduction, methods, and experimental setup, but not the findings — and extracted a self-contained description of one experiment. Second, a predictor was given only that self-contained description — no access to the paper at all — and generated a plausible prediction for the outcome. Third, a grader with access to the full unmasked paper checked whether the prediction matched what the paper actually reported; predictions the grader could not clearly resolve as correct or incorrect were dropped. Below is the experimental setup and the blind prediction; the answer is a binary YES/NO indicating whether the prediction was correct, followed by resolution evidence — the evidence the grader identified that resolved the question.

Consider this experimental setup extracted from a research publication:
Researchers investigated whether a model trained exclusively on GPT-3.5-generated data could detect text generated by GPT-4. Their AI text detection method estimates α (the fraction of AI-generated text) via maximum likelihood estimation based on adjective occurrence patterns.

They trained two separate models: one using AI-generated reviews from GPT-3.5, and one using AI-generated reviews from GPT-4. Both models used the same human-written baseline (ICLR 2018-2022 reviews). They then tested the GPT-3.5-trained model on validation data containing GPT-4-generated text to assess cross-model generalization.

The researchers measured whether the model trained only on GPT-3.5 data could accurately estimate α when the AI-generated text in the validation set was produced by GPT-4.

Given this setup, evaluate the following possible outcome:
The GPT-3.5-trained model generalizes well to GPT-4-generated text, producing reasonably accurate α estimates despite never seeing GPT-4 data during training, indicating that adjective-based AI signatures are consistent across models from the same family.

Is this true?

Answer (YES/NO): NO